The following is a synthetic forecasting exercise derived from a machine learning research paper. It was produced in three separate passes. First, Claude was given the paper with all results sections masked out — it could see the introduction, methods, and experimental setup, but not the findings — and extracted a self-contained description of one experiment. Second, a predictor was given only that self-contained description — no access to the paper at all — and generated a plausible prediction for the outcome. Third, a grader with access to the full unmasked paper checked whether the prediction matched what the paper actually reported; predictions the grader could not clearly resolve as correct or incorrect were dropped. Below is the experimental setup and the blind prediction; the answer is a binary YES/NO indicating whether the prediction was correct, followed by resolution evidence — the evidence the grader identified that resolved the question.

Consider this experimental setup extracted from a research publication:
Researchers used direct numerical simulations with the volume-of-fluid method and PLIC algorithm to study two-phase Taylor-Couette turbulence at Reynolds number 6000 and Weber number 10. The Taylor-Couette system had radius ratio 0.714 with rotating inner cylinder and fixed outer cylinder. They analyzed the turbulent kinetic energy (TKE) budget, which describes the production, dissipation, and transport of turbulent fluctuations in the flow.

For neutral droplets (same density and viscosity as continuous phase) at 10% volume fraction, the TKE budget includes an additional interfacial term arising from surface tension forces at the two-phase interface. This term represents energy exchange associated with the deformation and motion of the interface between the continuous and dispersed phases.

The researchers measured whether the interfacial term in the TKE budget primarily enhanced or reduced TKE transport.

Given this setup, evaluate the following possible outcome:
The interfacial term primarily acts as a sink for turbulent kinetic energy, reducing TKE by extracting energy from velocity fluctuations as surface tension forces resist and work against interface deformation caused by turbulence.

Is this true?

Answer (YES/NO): NO